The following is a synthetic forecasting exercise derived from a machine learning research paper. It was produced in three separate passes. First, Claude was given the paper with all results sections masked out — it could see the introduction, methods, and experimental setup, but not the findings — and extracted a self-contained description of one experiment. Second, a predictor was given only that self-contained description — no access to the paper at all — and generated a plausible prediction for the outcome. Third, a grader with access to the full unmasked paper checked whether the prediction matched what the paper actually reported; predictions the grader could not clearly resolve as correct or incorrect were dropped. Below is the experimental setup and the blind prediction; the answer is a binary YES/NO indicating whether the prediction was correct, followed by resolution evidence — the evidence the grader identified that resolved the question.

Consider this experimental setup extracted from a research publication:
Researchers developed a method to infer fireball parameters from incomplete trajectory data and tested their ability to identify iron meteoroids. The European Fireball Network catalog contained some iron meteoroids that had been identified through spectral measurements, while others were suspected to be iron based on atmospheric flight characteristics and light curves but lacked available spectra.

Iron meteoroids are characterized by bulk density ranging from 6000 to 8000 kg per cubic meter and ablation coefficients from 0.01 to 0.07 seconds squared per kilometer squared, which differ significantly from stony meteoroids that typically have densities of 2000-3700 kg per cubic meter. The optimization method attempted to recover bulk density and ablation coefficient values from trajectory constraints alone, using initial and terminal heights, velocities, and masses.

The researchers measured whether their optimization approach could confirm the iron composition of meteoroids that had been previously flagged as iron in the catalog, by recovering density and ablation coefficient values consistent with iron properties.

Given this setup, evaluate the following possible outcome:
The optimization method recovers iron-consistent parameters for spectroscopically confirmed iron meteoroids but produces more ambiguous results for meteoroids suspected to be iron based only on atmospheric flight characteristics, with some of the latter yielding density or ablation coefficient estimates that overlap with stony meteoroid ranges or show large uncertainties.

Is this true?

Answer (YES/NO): NO